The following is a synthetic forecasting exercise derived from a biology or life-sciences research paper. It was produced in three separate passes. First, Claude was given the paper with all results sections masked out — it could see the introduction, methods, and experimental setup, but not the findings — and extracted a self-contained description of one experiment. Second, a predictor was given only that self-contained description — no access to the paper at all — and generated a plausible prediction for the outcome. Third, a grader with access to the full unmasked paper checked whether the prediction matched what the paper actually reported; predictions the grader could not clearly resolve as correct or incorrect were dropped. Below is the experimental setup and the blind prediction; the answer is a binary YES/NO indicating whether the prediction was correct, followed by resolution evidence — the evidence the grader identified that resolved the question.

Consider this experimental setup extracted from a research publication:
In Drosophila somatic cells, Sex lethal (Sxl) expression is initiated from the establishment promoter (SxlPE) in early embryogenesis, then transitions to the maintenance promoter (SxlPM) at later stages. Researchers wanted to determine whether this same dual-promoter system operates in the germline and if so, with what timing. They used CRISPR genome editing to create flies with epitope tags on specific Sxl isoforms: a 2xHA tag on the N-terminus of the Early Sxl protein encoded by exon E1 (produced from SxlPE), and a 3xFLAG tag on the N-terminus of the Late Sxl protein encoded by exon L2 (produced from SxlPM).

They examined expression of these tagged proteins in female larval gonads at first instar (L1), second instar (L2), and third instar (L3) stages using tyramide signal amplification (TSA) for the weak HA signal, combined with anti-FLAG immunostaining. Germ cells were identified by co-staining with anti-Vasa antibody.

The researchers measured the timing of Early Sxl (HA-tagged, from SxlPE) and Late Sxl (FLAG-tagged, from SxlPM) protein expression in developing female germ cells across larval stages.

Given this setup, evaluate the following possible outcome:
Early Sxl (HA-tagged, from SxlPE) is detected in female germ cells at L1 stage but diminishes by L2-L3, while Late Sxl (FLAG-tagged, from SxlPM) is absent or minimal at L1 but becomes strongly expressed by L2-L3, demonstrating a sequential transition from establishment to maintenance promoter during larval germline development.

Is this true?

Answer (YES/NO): NO